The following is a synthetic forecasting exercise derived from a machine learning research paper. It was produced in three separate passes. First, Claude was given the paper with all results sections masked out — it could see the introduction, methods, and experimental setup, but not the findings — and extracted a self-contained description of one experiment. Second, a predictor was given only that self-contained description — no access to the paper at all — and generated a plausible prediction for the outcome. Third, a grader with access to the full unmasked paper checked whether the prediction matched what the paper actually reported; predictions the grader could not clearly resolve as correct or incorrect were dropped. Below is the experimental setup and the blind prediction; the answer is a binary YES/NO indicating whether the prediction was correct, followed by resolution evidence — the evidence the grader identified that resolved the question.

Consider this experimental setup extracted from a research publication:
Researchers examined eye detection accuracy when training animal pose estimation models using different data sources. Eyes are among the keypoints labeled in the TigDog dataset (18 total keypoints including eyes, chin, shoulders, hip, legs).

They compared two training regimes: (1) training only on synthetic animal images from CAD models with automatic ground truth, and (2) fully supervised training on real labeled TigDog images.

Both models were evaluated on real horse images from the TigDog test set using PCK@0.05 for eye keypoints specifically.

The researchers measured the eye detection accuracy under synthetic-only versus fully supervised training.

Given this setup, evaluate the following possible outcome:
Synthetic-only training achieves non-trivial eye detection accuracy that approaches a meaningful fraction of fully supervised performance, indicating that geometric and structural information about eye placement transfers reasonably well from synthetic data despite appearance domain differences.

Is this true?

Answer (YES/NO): YES